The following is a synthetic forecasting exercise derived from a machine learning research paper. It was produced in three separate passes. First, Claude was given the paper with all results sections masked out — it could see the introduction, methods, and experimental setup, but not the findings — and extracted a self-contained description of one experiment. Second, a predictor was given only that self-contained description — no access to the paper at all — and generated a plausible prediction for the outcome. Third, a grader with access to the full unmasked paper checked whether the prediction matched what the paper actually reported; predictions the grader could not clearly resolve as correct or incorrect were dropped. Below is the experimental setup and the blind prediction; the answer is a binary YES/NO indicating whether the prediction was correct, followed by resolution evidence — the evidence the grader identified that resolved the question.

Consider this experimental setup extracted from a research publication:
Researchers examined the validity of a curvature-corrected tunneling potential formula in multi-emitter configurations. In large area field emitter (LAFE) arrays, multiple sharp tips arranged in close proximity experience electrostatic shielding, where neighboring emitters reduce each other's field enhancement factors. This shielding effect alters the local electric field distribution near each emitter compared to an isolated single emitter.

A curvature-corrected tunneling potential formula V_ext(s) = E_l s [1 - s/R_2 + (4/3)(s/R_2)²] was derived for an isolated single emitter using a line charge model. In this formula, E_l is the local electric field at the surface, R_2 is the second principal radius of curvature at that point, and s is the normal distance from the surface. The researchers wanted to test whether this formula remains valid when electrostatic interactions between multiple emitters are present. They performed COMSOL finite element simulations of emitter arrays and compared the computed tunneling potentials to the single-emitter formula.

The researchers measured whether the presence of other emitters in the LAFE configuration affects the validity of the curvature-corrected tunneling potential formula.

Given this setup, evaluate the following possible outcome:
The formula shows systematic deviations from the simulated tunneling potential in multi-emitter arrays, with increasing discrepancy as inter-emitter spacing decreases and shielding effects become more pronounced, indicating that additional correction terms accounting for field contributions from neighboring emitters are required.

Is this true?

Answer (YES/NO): NO